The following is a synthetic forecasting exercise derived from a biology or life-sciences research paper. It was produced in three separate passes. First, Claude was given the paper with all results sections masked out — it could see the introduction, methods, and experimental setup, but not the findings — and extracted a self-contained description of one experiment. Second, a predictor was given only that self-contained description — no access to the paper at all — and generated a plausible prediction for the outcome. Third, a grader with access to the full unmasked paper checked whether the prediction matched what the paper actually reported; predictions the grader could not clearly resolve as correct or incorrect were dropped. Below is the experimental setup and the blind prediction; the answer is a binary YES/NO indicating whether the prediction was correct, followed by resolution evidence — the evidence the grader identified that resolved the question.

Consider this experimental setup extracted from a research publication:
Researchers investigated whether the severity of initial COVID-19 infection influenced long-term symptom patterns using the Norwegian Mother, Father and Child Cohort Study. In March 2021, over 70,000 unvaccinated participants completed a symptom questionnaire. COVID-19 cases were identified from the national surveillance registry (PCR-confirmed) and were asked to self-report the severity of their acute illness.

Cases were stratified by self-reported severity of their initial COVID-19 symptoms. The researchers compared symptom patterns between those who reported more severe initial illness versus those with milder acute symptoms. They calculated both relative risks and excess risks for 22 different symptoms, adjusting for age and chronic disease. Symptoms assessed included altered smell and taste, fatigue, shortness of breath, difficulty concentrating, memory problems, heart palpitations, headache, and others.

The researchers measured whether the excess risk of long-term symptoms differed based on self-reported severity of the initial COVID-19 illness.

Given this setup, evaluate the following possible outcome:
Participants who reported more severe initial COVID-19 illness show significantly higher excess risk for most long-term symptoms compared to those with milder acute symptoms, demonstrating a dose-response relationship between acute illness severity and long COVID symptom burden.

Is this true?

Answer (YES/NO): YES